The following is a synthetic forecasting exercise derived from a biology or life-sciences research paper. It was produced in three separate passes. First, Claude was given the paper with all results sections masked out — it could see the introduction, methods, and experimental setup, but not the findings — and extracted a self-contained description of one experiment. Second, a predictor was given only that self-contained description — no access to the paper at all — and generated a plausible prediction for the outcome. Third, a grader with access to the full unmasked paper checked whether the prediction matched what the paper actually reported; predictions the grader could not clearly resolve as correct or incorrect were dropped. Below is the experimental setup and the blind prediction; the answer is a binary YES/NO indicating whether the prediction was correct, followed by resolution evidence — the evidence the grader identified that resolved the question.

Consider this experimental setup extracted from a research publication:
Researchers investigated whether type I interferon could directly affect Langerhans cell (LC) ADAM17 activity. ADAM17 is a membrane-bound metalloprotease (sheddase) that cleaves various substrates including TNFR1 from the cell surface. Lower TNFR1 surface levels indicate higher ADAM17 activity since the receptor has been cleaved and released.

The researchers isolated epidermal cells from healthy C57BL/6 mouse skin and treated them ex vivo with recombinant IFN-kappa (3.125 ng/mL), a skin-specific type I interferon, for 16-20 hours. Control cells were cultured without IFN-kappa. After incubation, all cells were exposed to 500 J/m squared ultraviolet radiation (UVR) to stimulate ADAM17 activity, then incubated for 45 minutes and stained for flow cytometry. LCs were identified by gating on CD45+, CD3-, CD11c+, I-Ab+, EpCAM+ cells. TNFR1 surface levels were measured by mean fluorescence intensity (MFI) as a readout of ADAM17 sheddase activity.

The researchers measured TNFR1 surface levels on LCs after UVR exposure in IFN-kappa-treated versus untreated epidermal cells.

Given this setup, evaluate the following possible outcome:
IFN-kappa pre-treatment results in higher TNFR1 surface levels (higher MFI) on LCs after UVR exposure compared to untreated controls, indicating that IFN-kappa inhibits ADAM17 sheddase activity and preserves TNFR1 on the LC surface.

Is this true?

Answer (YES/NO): YES